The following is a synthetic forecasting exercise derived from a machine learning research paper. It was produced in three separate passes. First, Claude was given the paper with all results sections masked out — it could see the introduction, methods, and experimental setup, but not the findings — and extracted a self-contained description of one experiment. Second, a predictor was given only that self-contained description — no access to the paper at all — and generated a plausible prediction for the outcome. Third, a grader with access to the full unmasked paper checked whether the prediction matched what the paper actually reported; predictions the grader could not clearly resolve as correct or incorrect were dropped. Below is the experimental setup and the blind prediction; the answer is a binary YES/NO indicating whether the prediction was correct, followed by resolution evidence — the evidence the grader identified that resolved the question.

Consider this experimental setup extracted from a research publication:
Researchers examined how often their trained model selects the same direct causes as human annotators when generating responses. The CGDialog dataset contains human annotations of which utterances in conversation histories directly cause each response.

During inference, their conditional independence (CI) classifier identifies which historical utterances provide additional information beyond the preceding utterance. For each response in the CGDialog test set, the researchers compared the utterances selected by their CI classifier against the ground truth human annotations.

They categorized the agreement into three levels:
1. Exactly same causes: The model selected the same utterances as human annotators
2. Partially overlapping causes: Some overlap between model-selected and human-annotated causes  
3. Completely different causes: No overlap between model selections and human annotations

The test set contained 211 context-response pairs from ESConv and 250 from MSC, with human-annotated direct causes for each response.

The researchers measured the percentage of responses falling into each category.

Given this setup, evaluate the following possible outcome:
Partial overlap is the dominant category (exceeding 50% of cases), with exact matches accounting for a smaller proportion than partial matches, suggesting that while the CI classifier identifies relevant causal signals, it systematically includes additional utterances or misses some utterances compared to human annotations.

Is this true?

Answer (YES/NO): YES